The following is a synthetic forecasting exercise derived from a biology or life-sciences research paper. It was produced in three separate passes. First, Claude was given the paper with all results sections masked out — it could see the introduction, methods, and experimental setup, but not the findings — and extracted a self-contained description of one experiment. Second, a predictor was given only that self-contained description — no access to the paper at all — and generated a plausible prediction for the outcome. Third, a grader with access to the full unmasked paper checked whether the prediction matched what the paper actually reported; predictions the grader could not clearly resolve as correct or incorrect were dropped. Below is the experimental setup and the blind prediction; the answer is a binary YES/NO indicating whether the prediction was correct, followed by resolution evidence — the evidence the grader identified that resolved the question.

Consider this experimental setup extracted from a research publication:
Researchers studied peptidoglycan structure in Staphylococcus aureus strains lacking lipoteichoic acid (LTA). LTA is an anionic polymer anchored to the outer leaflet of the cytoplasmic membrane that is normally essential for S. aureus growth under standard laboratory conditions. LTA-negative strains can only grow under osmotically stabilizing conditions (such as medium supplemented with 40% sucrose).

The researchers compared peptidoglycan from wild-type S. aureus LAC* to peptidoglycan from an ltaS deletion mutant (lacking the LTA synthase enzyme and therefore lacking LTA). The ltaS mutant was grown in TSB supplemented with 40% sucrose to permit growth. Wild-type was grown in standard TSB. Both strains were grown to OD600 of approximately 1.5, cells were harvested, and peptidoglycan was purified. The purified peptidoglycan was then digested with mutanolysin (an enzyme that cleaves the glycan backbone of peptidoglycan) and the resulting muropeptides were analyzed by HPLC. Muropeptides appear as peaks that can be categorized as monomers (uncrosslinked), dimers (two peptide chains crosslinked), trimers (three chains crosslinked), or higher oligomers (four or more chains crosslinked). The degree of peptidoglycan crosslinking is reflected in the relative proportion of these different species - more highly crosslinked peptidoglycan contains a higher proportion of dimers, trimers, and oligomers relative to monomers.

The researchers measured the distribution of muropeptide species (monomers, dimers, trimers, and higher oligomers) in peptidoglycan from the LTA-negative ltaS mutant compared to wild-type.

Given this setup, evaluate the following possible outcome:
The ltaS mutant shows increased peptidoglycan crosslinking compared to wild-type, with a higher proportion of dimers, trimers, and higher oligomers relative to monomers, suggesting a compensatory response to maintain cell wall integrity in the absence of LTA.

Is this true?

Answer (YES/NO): NO